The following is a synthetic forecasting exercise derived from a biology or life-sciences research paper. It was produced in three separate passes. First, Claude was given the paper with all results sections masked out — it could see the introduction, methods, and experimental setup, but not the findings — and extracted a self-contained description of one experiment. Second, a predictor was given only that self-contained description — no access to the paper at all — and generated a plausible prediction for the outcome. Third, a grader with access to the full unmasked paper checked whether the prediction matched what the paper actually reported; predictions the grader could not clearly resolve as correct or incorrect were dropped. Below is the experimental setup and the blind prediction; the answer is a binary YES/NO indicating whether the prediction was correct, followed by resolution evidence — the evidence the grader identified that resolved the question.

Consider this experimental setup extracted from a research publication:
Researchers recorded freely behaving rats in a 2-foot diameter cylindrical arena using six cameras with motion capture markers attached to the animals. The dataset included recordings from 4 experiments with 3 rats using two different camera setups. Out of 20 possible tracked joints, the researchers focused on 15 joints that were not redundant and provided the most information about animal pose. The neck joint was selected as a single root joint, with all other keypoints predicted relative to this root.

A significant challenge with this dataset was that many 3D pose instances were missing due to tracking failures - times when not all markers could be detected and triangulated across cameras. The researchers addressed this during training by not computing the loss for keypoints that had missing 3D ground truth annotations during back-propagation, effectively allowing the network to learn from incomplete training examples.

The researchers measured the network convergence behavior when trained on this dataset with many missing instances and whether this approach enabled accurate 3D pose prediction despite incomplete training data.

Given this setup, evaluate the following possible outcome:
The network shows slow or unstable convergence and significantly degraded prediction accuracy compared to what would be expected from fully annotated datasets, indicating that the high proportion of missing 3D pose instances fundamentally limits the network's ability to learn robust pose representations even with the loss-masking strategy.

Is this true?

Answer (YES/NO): NO